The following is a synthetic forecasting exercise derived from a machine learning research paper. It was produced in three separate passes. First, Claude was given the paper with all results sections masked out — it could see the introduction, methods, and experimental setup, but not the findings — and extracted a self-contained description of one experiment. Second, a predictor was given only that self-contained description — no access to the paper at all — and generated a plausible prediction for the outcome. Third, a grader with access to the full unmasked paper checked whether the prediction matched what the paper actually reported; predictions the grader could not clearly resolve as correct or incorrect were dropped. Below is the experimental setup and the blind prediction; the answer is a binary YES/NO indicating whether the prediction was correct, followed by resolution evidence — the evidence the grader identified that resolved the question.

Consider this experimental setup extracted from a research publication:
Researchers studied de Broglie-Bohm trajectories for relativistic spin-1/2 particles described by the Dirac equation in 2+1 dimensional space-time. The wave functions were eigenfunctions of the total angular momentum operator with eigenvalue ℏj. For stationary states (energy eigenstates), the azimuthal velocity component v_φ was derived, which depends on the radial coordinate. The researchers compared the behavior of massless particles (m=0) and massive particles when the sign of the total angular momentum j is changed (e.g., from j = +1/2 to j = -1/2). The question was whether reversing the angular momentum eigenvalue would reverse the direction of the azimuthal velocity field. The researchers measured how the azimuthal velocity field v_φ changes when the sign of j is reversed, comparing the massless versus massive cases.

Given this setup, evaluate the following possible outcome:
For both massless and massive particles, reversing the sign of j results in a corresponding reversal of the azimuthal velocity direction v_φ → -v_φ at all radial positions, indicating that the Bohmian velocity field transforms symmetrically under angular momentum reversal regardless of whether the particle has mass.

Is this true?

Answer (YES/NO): NO